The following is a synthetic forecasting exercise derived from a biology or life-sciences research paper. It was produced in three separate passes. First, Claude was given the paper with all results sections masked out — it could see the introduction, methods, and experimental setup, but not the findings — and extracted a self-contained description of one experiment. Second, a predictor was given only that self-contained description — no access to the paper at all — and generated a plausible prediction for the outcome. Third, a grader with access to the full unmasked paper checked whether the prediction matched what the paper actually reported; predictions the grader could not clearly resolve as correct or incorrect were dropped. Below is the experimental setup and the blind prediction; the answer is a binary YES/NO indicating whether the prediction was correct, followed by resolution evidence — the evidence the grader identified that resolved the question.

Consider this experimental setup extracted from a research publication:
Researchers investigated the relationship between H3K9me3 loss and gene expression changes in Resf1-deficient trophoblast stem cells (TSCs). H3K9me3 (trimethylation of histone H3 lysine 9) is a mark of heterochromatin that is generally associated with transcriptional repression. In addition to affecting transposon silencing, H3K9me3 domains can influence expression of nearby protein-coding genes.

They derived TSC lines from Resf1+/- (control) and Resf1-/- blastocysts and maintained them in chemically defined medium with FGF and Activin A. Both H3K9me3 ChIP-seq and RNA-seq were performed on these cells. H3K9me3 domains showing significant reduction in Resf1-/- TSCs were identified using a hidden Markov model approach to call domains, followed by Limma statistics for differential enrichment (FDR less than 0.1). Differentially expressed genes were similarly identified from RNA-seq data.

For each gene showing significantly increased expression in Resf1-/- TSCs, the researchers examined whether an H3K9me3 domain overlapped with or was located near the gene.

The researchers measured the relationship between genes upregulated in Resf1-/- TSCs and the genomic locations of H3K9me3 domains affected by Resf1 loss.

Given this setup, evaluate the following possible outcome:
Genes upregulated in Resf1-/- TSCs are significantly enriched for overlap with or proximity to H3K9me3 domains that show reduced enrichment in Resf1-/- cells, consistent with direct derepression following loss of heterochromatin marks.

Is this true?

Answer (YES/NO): NO